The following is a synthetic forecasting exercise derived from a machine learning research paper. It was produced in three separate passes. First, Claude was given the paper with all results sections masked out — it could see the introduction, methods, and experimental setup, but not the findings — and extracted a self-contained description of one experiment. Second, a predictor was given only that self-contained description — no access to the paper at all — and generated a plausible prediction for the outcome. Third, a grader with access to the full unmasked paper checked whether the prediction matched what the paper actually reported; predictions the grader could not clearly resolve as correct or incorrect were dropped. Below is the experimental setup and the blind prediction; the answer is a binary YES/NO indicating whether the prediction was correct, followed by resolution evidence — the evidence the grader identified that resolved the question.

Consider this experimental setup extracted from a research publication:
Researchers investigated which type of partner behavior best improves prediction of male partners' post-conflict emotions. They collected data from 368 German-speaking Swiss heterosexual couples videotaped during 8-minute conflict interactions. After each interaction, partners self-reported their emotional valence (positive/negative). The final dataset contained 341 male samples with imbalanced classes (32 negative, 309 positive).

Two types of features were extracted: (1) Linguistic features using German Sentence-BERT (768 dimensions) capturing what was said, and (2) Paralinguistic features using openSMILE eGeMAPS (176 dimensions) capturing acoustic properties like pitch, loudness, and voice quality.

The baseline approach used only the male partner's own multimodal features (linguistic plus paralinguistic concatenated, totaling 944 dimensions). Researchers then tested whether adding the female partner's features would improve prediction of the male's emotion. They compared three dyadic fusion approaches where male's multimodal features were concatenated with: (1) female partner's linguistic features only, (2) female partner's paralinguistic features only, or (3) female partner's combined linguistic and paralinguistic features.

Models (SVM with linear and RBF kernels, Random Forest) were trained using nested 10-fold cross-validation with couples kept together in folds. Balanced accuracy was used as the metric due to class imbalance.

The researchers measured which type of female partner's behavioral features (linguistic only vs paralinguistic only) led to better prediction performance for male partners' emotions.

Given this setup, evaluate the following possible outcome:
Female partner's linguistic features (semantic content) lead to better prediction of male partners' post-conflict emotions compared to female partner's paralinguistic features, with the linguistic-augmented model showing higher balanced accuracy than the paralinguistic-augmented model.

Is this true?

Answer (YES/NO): NO